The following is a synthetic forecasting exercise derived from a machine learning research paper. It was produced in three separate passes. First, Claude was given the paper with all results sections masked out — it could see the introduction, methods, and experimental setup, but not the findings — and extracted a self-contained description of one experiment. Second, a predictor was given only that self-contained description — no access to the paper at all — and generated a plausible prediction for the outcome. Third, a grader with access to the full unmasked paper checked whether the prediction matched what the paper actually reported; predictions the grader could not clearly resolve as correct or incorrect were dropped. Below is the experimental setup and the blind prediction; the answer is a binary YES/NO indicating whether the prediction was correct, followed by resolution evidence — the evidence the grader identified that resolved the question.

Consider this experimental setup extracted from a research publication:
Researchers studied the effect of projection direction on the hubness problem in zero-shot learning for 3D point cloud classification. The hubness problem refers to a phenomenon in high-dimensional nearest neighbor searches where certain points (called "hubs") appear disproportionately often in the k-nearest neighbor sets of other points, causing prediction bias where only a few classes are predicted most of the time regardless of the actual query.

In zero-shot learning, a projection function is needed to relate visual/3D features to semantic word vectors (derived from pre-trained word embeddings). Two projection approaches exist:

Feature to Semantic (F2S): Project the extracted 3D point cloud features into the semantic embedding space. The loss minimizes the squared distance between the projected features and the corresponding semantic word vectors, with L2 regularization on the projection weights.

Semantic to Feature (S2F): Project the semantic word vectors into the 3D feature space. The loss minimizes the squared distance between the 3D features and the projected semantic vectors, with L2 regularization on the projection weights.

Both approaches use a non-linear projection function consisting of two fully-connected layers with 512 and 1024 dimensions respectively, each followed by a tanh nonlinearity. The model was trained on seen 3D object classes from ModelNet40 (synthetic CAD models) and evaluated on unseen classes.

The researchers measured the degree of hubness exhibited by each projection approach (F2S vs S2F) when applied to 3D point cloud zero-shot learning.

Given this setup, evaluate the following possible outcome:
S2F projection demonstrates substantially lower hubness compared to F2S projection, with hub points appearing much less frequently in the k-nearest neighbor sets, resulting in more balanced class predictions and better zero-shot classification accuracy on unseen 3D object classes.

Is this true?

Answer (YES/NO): YES